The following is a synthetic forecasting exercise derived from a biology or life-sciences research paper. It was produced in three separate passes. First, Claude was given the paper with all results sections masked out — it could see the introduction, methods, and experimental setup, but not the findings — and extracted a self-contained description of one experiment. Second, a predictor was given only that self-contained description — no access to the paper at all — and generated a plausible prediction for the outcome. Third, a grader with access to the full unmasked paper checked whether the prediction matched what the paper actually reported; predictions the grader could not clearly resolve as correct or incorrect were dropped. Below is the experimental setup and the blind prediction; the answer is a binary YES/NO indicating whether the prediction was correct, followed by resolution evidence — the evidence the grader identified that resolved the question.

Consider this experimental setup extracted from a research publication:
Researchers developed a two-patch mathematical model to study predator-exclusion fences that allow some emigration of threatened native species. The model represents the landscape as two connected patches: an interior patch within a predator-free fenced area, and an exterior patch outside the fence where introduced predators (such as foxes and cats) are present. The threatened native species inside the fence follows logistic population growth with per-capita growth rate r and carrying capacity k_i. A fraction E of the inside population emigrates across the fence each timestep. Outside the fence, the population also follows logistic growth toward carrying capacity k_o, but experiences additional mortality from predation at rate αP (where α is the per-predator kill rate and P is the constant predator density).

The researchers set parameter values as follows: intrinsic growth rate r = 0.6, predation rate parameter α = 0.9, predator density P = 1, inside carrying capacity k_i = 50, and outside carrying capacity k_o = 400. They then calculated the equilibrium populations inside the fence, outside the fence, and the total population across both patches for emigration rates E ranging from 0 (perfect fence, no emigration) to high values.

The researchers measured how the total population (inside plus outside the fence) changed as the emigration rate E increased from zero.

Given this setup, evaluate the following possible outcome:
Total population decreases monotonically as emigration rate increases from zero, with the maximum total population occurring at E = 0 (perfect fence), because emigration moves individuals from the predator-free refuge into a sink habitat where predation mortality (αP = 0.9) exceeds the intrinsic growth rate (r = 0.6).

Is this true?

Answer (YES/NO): NO